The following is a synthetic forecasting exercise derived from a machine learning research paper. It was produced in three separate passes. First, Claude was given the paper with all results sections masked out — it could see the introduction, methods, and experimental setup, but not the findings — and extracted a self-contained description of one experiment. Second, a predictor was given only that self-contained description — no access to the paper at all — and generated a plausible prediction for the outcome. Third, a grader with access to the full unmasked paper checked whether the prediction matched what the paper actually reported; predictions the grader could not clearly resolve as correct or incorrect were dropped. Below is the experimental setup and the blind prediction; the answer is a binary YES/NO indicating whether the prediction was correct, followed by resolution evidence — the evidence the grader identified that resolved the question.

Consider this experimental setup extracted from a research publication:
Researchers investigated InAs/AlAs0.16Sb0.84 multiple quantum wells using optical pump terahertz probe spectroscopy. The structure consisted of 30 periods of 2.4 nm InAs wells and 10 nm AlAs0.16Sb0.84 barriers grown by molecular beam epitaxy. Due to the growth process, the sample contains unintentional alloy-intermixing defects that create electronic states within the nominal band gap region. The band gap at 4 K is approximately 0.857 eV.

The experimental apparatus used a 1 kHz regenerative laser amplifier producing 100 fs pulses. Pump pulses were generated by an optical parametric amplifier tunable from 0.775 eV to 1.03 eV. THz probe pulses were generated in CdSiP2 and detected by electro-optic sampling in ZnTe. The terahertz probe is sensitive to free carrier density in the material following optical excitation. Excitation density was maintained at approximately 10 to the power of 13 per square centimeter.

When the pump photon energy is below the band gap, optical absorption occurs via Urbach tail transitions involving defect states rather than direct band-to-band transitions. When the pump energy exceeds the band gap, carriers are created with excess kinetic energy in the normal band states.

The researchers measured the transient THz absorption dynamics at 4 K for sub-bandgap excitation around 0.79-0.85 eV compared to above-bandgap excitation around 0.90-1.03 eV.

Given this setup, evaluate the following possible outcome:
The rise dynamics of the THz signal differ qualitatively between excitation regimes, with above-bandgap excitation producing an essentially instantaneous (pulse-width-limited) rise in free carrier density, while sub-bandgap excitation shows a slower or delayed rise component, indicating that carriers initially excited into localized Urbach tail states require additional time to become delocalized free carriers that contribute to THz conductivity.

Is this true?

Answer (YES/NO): NO